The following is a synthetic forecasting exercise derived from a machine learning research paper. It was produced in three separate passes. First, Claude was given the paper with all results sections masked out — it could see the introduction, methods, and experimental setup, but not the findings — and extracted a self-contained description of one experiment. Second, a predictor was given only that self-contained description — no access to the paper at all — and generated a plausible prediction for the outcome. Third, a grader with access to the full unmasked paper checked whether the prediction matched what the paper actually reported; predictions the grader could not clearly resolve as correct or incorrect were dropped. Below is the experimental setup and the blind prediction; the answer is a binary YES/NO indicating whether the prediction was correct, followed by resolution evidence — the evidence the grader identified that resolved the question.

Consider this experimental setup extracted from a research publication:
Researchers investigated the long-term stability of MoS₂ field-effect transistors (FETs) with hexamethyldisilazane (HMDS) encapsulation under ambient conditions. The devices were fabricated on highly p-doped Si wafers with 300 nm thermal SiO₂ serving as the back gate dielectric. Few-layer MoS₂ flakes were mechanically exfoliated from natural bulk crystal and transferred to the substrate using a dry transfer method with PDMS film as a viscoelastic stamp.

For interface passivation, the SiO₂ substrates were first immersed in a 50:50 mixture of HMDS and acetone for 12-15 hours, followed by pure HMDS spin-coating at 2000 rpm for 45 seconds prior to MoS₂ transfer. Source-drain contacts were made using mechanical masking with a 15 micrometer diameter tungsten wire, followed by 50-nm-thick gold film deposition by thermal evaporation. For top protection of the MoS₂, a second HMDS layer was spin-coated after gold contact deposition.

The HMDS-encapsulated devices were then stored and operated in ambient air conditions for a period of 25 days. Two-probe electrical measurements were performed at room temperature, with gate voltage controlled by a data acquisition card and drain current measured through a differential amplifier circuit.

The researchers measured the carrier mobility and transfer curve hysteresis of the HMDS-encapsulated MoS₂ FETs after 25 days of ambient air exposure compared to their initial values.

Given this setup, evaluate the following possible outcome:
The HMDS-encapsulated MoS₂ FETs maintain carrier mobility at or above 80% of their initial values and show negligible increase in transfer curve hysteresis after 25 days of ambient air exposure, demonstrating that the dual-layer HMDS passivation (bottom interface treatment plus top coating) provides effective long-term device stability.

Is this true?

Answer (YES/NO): YES